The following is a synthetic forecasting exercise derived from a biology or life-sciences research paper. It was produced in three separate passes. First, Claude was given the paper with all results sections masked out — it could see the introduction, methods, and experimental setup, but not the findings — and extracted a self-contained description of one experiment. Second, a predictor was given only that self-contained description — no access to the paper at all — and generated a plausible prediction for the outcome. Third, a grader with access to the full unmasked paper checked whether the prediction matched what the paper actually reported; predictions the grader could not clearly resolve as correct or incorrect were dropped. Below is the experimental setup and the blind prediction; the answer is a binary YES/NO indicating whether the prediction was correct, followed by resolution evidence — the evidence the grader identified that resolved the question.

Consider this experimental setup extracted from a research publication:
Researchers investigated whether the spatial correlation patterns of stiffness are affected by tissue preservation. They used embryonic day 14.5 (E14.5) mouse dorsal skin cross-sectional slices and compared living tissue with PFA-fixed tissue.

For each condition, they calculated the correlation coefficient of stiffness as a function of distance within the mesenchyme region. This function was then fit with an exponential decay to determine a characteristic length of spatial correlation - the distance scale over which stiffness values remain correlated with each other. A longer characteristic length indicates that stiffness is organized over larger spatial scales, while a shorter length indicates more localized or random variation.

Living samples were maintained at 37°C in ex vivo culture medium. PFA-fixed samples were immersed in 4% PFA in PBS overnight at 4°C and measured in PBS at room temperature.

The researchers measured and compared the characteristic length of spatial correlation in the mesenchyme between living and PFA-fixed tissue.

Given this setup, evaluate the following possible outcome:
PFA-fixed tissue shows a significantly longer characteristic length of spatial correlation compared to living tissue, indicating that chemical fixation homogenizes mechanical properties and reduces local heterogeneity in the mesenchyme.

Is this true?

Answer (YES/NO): NO